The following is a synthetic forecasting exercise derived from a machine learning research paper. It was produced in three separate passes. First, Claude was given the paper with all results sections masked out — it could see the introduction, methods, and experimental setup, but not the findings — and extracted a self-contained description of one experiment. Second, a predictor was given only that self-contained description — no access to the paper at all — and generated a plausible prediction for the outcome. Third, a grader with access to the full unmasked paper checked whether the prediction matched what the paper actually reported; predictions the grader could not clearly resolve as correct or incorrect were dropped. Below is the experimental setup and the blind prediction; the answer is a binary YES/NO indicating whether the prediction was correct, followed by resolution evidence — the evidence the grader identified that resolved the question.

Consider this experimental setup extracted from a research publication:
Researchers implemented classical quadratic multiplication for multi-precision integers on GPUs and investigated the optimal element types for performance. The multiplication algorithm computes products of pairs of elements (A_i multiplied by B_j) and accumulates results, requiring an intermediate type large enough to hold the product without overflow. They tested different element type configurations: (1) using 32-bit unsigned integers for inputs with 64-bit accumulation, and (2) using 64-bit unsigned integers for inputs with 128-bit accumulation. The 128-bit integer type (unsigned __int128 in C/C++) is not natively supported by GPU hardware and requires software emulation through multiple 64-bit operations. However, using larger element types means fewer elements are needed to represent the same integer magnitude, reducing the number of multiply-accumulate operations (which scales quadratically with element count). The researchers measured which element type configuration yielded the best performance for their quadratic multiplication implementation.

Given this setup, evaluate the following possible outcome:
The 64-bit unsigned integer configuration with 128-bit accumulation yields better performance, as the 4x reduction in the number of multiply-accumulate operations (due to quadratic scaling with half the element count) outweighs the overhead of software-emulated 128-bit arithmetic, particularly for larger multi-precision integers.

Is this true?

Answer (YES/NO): YES